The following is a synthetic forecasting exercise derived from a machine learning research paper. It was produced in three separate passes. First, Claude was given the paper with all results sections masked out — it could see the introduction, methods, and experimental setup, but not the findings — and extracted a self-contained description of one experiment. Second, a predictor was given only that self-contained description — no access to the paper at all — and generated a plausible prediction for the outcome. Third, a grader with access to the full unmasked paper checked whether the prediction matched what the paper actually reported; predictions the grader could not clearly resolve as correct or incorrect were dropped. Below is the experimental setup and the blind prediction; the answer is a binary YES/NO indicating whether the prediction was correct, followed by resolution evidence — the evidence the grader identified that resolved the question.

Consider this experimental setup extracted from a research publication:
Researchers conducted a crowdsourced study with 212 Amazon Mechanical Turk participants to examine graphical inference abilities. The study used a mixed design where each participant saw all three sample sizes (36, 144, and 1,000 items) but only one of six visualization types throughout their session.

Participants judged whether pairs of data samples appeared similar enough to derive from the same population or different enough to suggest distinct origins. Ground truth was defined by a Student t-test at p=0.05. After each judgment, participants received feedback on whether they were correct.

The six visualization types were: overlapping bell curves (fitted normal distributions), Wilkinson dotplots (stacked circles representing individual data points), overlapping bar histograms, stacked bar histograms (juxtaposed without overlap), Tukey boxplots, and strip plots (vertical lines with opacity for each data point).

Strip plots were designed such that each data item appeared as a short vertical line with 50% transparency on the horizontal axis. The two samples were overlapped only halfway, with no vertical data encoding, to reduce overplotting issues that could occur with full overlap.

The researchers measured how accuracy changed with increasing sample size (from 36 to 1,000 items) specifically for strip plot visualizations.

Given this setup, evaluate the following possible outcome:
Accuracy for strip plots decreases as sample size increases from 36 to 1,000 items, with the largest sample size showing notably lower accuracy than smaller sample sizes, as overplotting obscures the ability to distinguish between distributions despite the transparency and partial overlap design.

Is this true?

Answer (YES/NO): YES